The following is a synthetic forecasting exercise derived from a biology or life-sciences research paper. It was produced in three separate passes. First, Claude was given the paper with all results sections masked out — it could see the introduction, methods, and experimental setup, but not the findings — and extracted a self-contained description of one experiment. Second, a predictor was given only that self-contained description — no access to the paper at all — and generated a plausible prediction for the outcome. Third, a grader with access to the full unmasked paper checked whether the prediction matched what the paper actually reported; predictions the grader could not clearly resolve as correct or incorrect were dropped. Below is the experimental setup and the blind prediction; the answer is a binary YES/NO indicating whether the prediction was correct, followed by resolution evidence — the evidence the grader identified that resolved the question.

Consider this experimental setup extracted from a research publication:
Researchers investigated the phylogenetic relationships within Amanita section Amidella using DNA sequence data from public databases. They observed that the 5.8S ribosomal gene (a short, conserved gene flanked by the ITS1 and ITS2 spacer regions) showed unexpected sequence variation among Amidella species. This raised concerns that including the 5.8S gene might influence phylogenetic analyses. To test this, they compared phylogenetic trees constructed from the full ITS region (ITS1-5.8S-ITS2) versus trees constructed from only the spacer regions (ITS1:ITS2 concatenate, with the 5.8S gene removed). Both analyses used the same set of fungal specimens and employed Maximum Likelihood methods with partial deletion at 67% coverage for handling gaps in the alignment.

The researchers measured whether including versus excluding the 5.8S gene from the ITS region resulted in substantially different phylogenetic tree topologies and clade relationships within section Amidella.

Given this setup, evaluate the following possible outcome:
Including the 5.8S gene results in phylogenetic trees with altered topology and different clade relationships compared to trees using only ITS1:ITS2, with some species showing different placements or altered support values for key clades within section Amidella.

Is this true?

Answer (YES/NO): NO